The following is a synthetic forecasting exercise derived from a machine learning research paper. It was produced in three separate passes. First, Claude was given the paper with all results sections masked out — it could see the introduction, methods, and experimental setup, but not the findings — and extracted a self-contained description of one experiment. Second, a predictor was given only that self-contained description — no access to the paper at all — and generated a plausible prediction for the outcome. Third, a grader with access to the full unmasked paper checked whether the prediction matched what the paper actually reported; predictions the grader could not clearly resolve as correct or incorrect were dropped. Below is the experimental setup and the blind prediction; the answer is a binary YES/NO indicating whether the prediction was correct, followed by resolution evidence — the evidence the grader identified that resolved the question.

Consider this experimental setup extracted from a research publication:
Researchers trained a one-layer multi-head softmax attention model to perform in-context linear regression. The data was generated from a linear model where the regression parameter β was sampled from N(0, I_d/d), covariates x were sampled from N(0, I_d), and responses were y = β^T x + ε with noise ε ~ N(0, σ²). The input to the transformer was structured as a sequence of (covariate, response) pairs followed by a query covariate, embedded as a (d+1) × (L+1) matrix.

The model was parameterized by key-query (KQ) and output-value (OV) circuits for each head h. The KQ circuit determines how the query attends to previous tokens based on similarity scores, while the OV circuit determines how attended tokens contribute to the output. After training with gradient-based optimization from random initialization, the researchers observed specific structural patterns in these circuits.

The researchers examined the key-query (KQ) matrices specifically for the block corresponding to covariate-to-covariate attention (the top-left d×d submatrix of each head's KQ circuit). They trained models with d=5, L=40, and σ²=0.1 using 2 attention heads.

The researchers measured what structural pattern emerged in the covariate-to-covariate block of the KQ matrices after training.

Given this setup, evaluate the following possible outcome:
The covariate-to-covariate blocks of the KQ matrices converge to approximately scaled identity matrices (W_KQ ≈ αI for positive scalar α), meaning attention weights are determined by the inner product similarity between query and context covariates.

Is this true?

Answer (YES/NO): NO